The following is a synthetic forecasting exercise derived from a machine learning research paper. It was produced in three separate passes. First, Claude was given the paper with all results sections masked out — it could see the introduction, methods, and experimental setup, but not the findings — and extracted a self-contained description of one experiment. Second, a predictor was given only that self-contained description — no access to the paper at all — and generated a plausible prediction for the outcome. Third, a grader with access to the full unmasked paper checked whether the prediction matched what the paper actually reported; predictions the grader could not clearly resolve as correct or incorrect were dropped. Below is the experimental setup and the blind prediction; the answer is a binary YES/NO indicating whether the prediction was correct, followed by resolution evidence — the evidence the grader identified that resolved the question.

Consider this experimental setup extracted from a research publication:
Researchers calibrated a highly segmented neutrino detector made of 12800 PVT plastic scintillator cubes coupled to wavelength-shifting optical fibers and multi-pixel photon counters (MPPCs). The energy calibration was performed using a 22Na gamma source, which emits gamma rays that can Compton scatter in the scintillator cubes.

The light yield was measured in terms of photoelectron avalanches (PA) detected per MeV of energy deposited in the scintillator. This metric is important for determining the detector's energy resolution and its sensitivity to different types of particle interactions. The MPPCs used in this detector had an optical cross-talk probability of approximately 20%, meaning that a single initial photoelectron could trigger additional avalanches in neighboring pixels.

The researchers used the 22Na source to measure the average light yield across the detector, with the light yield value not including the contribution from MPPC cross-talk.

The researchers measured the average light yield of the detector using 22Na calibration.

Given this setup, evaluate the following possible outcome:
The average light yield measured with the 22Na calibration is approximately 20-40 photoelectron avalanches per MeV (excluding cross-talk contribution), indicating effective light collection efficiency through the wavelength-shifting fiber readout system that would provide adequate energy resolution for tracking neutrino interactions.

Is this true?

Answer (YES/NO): NO